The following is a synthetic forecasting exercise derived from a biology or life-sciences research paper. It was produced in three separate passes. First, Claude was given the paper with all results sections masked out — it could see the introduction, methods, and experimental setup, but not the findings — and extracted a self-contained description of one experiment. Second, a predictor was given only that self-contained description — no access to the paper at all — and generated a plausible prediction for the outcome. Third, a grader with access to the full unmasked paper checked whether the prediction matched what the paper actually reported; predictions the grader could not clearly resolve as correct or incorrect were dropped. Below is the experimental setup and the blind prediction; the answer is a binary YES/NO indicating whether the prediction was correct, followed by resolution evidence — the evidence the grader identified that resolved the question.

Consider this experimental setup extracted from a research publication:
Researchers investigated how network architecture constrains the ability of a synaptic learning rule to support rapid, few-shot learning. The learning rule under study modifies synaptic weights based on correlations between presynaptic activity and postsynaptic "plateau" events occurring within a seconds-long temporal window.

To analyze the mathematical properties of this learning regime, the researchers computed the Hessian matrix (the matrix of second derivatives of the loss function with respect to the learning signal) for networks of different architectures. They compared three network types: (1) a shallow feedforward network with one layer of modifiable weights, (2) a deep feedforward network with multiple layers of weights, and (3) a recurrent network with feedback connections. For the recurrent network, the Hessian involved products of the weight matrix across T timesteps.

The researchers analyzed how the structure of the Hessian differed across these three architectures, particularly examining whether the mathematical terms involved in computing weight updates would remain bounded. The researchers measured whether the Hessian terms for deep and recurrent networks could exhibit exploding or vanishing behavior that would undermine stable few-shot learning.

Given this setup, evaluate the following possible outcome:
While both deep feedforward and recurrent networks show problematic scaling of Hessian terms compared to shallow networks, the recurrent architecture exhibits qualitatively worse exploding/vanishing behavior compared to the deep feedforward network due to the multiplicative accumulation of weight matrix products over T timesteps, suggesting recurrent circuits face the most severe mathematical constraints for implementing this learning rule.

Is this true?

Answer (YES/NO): NO